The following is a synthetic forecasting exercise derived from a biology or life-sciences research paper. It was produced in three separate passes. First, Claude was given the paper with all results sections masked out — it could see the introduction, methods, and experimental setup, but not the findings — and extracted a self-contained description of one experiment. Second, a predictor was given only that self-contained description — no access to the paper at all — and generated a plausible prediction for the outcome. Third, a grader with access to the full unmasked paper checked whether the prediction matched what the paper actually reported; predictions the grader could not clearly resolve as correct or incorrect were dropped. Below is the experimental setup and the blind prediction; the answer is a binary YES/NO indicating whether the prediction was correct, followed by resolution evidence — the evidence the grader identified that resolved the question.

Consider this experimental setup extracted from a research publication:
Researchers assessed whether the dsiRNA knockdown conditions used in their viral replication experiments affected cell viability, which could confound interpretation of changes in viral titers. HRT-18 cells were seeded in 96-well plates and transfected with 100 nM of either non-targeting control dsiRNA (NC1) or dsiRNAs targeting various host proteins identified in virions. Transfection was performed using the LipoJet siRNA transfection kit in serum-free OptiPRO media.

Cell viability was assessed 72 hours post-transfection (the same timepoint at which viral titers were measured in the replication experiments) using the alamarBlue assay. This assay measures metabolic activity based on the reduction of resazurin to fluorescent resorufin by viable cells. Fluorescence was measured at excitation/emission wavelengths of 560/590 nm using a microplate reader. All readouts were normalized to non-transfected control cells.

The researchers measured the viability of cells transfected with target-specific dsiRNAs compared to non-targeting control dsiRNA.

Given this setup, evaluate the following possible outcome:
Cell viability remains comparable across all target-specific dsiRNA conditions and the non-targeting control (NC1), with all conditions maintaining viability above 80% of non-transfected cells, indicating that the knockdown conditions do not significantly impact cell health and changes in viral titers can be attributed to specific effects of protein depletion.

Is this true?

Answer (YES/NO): NO